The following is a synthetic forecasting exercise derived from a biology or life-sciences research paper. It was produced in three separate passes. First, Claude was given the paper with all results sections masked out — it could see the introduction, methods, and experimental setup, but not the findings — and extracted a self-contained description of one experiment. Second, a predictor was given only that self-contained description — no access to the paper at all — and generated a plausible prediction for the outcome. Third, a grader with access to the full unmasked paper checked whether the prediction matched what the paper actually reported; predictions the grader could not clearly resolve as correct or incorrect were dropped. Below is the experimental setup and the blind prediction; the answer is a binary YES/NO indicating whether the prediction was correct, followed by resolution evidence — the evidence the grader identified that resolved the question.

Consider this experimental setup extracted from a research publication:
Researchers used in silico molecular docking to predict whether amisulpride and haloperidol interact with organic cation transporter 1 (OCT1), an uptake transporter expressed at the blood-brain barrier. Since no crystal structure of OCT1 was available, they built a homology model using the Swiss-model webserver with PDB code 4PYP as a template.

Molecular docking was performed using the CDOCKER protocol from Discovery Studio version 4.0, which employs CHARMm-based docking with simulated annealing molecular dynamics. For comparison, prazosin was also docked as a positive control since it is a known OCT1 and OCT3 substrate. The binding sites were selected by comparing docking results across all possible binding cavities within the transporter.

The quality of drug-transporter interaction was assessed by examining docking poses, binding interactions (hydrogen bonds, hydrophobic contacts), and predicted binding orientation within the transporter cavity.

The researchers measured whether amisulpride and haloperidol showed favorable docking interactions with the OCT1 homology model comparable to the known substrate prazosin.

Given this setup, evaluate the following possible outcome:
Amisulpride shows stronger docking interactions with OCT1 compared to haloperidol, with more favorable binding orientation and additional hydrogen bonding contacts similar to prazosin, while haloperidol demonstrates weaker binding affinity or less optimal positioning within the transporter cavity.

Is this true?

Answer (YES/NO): NO